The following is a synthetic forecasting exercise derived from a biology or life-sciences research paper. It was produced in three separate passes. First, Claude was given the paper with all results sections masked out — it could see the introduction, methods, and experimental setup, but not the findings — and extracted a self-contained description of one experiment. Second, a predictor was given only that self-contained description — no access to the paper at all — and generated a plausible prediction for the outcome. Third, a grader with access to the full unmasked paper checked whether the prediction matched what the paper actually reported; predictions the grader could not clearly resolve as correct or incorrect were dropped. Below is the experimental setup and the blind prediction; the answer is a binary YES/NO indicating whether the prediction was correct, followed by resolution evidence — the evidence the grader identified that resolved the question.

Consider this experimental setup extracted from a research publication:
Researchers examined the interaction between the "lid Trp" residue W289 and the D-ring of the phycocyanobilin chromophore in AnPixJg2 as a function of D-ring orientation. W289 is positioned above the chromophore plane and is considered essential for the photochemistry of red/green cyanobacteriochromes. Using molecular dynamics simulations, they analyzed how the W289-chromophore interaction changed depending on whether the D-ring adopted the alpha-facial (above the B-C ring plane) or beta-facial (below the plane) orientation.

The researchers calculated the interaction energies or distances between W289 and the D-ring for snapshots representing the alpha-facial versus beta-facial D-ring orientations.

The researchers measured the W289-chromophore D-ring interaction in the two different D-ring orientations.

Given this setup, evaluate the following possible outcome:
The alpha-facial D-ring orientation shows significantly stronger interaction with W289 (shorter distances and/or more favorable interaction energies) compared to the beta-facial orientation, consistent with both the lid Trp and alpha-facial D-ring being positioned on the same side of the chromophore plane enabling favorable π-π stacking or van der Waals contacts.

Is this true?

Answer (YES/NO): YES